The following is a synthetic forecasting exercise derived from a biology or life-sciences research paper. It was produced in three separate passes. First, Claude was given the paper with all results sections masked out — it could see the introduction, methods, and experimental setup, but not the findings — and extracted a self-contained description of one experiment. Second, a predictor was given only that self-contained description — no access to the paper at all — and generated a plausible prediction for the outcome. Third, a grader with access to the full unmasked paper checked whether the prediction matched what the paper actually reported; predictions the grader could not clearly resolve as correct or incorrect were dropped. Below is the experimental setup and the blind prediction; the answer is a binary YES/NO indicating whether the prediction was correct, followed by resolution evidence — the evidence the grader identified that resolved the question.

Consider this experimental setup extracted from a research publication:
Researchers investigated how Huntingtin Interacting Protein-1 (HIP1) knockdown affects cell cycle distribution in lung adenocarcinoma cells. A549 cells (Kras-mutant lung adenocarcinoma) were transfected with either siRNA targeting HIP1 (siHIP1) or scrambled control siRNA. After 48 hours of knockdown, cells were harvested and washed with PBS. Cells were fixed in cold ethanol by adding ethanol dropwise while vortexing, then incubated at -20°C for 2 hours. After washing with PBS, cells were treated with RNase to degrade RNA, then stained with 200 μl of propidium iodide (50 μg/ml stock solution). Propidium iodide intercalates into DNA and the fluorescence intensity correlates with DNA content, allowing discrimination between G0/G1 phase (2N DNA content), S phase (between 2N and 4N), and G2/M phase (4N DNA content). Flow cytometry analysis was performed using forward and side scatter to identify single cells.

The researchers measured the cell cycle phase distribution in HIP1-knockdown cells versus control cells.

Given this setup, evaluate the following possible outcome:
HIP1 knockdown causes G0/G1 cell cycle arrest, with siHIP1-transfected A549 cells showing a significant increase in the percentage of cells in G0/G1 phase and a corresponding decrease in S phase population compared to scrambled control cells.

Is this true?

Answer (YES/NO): NO